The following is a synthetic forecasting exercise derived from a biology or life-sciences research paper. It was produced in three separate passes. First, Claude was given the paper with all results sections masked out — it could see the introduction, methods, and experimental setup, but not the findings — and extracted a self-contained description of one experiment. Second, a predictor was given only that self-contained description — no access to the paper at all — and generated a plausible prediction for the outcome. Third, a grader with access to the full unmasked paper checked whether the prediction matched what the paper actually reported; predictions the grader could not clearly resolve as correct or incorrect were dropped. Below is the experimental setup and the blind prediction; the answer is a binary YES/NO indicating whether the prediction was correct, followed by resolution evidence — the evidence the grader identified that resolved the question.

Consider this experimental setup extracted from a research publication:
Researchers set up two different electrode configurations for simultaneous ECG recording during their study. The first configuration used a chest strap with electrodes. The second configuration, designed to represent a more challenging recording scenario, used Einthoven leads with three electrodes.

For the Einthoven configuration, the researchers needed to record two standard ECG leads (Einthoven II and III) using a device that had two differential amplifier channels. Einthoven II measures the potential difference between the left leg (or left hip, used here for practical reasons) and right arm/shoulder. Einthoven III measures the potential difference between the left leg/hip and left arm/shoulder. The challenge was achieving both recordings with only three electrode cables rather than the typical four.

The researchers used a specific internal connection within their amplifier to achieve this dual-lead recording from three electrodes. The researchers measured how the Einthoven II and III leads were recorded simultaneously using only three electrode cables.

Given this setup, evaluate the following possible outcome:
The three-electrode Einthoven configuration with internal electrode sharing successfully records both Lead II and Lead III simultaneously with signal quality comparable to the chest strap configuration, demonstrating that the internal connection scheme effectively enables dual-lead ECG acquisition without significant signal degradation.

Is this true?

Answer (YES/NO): NO